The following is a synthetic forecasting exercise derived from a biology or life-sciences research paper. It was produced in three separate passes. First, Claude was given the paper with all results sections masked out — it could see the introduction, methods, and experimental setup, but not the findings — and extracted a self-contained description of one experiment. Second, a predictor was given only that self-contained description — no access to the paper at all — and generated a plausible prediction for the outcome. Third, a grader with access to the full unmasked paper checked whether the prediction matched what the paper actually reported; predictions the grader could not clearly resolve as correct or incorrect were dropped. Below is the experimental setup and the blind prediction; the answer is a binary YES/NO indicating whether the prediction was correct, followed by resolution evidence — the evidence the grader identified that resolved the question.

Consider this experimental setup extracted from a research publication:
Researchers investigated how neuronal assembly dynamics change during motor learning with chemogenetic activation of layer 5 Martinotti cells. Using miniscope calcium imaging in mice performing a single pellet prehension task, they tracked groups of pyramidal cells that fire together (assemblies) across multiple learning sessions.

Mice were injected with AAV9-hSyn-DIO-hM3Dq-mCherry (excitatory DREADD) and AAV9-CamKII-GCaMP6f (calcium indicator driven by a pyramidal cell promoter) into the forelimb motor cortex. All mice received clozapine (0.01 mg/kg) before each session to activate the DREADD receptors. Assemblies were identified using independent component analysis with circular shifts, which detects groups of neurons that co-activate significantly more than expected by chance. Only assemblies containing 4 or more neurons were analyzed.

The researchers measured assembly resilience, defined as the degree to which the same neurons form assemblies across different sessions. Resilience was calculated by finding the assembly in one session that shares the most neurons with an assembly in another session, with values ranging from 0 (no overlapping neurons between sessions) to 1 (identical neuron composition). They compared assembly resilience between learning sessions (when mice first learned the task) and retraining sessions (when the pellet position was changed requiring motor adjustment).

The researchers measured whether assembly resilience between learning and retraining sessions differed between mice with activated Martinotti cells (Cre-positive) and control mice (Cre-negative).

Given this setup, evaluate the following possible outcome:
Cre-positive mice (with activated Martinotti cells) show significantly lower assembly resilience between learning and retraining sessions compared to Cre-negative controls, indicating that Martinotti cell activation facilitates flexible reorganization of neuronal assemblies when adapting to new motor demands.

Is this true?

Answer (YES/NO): NO